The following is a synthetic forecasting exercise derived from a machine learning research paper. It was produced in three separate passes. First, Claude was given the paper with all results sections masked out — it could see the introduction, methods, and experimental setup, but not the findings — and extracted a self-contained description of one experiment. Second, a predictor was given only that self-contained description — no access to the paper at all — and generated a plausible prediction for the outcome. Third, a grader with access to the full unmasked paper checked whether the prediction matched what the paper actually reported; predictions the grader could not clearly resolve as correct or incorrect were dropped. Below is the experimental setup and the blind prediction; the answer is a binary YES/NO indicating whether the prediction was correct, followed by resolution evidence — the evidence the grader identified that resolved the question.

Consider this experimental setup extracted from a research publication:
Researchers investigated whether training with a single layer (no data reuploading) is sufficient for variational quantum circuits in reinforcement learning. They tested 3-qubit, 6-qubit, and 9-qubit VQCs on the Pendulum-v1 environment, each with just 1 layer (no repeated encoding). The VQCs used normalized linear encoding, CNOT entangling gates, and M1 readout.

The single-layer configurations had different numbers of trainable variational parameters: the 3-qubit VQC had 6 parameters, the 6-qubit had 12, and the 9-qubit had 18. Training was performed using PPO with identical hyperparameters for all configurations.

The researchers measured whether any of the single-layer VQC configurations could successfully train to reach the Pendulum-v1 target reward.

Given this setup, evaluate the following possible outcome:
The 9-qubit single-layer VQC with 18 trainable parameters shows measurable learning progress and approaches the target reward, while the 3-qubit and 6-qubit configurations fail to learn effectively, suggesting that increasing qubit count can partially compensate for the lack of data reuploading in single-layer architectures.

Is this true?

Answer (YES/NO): NO